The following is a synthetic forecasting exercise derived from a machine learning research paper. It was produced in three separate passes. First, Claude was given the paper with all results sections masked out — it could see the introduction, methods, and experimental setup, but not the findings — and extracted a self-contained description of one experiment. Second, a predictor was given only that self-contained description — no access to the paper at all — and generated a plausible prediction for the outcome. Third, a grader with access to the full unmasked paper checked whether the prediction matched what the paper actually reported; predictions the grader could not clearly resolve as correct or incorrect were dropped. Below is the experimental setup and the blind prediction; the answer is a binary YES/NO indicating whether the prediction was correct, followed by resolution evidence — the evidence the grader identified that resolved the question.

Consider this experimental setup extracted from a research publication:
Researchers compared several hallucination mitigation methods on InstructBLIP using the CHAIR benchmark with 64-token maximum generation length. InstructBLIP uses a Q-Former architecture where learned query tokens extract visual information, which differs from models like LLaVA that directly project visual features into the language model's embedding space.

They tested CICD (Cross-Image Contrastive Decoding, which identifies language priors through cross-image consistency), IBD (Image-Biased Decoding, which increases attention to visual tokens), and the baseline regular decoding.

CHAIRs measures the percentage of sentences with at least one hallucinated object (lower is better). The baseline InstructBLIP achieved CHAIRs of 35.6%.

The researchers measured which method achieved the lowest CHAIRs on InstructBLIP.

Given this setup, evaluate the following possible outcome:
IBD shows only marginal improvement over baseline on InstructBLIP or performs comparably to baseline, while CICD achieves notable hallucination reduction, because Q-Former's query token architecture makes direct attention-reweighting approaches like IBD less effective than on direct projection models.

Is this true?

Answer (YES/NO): NO